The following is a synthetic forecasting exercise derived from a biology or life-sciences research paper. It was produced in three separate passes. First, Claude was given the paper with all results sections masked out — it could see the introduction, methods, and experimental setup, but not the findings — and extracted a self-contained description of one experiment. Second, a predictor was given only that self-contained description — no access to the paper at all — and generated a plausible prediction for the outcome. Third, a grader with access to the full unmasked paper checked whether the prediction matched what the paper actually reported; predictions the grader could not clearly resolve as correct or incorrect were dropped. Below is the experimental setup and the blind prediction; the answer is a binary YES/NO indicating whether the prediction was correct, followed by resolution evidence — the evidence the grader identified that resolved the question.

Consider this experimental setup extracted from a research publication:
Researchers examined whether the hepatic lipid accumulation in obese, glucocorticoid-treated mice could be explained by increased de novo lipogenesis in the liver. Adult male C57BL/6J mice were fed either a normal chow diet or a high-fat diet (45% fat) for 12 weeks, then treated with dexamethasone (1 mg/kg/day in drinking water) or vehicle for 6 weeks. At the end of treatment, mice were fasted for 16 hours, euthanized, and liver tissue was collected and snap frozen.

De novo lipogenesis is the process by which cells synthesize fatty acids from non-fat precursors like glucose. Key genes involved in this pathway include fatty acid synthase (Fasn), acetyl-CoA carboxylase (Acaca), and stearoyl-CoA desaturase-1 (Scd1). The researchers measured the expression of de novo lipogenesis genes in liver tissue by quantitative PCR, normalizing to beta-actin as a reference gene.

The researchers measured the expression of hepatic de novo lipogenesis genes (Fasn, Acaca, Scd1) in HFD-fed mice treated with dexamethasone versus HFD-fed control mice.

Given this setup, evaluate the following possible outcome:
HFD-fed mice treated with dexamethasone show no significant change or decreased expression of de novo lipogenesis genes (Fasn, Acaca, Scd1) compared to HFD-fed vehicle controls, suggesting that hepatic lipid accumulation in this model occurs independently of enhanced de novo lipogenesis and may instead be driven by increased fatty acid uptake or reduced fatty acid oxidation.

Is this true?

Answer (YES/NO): YES